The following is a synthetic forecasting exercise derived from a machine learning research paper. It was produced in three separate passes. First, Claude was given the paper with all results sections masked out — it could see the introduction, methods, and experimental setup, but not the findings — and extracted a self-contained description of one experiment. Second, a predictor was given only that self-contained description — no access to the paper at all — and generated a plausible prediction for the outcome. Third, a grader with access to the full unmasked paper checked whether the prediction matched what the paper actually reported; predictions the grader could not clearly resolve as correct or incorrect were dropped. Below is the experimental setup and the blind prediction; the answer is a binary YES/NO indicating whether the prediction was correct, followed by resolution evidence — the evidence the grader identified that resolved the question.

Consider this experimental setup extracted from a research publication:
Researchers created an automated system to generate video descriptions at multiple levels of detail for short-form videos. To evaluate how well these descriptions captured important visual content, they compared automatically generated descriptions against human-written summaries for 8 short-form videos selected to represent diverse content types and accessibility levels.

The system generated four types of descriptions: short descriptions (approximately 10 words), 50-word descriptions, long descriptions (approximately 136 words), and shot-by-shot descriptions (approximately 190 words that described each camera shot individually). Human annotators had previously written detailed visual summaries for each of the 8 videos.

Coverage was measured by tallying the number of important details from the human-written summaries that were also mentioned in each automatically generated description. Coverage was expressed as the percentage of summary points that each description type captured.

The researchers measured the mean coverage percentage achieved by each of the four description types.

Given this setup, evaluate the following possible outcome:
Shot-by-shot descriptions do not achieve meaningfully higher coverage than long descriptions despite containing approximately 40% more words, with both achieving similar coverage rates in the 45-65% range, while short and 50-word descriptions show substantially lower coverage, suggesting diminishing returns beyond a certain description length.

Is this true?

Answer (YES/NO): NO